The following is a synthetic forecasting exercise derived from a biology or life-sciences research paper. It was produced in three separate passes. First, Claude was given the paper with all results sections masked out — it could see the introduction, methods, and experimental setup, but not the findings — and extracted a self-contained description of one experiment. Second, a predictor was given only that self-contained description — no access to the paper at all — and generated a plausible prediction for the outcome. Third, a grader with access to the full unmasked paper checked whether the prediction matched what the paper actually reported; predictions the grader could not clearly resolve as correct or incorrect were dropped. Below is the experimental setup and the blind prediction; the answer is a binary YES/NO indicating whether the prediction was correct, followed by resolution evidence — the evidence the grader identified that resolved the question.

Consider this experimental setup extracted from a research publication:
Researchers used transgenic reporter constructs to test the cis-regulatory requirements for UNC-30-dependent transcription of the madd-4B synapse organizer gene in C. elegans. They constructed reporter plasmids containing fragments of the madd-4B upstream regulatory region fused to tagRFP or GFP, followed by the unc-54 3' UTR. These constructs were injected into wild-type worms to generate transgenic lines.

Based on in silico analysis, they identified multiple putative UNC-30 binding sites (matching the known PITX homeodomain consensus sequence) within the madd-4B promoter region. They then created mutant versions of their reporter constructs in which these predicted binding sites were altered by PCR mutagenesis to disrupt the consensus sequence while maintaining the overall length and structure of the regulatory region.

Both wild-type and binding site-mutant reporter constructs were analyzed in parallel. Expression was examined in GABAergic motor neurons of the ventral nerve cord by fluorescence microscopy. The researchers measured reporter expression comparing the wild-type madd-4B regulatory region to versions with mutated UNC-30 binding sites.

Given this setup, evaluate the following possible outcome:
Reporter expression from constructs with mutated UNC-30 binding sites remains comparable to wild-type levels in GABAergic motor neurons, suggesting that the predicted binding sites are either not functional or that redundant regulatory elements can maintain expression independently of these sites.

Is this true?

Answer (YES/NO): NO